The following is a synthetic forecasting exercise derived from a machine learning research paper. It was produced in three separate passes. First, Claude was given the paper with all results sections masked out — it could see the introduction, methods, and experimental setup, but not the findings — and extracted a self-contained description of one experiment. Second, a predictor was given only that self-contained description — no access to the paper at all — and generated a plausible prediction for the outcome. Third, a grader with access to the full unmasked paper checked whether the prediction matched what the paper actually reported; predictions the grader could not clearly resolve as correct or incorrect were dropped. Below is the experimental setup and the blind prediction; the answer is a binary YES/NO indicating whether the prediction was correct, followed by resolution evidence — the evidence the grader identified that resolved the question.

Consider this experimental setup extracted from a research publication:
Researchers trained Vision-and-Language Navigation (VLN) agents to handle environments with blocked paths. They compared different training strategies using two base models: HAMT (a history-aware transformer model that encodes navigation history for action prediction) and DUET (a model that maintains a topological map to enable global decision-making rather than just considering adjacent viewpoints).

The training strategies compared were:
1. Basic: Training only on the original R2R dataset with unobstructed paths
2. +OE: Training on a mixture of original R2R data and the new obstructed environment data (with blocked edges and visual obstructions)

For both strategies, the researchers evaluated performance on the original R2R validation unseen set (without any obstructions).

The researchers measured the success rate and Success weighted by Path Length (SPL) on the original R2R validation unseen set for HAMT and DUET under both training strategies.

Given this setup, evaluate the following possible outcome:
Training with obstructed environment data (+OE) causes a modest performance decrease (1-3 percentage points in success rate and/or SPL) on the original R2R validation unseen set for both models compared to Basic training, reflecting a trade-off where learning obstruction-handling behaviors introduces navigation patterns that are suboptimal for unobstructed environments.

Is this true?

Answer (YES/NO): NO